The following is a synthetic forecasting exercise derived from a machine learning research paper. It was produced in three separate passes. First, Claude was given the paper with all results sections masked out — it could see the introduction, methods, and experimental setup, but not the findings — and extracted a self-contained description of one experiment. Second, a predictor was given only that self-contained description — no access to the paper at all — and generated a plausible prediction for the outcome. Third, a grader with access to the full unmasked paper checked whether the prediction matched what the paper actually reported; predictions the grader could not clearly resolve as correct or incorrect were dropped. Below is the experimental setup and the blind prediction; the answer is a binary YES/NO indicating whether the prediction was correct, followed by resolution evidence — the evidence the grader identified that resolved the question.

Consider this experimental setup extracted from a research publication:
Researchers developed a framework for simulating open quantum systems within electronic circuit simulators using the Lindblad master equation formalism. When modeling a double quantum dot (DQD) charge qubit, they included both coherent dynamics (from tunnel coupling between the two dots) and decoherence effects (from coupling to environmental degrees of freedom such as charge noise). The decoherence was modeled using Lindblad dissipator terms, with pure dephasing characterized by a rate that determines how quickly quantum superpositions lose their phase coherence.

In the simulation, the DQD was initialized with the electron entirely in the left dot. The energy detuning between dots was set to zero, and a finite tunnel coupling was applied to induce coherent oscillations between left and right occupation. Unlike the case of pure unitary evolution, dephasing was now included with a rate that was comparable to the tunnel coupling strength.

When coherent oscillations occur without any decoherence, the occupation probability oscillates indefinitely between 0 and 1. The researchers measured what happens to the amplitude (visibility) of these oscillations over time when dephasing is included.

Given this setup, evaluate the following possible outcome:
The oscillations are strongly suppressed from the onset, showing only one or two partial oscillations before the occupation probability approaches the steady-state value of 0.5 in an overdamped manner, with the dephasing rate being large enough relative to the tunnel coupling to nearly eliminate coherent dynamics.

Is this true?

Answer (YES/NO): NO